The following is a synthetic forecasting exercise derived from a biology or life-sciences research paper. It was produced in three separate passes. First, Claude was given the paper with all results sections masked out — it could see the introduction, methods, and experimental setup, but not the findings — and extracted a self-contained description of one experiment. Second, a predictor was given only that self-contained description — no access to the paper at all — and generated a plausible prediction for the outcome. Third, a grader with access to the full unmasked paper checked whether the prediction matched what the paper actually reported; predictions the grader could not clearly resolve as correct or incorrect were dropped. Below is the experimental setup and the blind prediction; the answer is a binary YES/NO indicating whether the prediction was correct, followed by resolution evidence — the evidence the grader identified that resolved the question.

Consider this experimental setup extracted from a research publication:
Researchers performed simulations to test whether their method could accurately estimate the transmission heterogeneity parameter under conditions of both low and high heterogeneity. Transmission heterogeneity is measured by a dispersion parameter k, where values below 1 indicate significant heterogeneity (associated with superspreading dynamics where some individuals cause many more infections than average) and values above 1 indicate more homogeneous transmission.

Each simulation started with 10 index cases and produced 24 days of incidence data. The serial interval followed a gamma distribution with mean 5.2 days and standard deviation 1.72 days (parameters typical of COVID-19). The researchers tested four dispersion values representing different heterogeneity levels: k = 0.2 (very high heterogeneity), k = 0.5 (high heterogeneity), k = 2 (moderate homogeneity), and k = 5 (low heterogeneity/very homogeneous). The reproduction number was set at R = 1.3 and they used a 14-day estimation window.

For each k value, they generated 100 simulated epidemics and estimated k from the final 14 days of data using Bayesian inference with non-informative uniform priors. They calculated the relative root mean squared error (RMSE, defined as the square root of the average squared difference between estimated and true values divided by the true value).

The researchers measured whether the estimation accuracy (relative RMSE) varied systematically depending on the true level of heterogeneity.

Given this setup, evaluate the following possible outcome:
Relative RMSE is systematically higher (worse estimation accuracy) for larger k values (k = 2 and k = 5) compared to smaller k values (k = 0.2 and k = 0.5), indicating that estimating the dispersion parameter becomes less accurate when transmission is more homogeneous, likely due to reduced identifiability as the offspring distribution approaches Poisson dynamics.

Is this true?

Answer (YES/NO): YES